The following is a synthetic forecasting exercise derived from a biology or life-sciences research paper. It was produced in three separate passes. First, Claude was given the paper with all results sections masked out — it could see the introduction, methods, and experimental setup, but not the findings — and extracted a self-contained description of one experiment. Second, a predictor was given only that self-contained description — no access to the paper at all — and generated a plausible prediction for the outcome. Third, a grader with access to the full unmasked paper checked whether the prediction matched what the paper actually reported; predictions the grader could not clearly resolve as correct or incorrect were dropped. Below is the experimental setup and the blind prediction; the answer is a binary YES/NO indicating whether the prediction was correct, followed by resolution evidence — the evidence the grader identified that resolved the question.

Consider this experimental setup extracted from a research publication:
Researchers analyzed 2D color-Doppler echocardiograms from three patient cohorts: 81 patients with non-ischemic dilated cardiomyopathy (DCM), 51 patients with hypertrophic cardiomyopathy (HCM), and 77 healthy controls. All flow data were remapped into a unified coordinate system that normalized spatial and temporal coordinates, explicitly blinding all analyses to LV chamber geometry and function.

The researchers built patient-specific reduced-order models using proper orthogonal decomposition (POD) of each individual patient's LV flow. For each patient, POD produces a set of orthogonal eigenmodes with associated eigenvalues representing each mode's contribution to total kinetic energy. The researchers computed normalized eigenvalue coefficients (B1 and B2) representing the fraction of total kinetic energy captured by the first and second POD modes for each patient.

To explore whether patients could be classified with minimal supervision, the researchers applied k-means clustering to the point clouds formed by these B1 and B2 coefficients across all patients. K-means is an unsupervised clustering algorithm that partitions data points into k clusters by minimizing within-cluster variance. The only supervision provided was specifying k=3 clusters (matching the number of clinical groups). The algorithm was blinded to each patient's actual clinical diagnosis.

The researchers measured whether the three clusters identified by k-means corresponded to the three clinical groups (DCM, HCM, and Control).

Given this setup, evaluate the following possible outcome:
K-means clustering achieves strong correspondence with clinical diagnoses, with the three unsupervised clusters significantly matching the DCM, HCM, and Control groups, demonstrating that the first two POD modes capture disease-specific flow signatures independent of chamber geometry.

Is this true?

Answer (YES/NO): NO